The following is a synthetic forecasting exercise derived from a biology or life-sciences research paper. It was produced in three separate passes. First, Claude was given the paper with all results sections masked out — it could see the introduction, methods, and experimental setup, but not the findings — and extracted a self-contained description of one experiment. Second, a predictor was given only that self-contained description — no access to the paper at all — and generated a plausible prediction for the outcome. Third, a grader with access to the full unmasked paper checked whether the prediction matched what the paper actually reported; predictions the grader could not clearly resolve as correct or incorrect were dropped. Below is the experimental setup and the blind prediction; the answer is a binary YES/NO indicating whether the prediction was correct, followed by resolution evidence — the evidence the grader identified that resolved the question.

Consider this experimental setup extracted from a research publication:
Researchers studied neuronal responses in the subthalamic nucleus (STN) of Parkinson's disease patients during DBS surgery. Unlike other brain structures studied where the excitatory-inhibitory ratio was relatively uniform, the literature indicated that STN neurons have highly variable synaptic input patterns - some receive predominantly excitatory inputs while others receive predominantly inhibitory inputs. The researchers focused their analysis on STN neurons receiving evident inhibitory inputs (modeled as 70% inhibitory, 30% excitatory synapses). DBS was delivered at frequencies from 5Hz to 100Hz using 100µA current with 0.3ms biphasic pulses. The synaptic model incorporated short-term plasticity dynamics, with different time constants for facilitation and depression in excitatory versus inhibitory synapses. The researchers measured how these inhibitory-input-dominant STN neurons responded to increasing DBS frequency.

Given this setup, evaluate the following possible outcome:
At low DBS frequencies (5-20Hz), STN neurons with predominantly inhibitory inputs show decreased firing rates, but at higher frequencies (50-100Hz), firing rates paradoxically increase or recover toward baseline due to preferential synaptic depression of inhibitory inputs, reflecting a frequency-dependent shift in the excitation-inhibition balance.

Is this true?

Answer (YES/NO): NO